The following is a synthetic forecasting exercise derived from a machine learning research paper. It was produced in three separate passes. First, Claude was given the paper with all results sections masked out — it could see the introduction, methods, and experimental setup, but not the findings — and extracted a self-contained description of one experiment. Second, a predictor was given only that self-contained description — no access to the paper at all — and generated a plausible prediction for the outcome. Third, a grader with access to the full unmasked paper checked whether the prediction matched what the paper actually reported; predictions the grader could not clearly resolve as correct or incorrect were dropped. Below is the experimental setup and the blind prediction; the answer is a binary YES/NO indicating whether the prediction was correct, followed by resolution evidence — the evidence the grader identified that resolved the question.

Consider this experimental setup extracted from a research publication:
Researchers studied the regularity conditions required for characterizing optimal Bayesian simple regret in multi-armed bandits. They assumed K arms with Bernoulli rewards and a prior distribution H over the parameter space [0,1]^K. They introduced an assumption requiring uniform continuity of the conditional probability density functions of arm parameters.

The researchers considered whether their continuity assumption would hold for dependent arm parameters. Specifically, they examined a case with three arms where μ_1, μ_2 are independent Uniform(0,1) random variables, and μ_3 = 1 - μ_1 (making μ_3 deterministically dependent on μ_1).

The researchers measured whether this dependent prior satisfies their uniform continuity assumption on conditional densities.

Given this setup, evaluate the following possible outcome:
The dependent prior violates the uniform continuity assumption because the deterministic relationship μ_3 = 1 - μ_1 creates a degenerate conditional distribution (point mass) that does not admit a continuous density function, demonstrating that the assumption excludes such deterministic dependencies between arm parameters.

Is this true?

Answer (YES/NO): YES